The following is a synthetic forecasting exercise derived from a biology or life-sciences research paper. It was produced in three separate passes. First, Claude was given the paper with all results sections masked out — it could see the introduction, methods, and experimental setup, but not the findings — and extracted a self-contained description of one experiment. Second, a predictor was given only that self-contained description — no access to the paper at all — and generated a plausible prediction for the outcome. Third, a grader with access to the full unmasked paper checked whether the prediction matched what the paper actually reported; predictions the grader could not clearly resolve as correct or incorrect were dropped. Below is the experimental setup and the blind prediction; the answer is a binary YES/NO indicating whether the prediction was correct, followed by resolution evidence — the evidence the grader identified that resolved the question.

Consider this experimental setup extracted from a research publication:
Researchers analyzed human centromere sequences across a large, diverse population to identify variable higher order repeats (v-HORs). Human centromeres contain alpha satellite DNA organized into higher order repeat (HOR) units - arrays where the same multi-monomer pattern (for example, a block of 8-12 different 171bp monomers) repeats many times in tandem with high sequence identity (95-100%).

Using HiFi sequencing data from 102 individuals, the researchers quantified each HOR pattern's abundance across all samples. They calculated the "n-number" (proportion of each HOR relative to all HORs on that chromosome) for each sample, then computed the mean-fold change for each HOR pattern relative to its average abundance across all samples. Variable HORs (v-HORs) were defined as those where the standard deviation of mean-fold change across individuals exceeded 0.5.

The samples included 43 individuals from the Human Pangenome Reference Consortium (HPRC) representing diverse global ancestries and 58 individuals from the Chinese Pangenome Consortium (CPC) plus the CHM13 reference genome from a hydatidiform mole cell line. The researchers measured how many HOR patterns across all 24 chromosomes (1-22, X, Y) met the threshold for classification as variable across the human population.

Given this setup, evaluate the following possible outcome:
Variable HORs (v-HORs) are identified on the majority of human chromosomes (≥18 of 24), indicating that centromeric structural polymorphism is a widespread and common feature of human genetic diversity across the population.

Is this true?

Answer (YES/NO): NO